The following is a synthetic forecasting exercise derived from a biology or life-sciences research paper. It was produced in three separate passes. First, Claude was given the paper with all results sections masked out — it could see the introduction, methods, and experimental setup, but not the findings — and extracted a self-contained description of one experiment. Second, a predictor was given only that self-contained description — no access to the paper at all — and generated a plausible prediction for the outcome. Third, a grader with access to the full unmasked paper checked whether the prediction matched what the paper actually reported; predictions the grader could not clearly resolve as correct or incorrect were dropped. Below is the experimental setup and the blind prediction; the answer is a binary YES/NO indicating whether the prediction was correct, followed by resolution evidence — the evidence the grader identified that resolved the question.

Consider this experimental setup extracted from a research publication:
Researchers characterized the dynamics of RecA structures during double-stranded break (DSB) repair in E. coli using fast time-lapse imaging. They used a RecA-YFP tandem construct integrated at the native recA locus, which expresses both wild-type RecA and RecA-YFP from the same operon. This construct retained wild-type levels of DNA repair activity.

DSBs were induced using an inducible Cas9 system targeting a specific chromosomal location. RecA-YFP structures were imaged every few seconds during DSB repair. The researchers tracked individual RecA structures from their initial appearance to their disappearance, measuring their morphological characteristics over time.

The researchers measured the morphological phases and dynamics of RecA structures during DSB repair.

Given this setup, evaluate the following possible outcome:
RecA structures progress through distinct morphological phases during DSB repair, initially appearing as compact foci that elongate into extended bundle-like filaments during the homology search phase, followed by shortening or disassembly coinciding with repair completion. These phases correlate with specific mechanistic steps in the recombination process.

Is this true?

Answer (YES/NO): NO